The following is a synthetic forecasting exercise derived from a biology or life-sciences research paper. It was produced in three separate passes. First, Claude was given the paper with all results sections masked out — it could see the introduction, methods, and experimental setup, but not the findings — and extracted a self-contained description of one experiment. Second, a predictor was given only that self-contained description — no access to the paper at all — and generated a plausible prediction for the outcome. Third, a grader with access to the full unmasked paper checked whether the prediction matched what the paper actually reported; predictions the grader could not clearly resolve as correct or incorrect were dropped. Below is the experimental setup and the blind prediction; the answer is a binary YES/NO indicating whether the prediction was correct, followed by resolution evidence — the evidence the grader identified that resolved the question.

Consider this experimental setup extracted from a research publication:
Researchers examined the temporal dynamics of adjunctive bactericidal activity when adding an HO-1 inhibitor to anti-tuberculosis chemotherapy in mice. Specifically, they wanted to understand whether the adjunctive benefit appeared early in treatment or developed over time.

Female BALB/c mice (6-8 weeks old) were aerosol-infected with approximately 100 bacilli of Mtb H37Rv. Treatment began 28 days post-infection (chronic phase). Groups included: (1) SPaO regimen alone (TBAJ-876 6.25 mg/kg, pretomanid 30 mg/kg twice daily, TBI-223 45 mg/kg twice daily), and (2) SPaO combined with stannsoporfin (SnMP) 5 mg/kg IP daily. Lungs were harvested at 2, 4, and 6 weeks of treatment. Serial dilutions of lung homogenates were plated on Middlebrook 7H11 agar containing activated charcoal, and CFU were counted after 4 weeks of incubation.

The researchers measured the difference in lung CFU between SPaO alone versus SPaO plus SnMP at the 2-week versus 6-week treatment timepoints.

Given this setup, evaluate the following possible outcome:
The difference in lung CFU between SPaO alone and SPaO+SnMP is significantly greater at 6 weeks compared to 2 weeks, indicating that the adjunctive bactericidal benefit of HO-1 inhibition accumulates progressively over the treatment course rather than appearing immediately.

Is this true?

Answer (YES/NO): NO